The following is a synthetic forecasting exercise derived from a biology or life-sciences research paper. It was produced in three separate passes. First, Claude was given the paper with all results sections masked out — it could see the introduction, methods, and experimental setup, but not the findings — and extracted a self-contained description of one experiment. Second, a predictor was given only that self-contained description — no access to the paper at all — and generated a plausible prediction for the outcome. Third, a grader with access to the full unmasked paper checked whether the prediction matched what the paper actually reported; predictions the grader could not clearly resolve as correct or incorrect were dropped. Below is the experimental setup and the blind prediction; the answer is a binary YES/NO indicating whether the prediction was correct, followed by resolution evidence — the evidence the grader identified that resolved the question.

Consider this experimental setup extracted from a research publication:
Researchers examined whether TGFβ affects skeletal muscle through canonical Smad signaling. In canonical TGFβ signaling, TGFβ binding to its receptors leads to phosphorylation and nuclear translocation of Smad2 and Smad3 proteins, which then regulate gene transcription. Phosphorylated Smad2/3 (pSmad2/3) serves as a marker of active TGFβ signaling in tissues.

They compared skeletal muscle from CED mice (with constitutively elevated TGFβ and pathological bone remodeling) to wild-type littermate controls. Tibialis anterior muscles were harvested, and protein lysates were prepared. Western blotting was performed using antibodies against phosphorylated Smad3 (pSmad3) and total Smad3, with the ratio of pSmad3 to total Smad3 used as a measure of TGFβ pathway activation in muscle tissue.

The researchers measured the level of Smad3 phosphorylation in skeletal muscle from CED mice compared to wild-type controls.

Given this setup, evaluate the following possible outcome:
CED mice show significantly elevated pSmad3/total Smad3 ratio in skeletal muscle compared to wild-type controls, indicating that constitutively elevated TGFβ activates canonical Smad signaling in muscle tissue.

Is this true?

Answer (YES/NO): YES